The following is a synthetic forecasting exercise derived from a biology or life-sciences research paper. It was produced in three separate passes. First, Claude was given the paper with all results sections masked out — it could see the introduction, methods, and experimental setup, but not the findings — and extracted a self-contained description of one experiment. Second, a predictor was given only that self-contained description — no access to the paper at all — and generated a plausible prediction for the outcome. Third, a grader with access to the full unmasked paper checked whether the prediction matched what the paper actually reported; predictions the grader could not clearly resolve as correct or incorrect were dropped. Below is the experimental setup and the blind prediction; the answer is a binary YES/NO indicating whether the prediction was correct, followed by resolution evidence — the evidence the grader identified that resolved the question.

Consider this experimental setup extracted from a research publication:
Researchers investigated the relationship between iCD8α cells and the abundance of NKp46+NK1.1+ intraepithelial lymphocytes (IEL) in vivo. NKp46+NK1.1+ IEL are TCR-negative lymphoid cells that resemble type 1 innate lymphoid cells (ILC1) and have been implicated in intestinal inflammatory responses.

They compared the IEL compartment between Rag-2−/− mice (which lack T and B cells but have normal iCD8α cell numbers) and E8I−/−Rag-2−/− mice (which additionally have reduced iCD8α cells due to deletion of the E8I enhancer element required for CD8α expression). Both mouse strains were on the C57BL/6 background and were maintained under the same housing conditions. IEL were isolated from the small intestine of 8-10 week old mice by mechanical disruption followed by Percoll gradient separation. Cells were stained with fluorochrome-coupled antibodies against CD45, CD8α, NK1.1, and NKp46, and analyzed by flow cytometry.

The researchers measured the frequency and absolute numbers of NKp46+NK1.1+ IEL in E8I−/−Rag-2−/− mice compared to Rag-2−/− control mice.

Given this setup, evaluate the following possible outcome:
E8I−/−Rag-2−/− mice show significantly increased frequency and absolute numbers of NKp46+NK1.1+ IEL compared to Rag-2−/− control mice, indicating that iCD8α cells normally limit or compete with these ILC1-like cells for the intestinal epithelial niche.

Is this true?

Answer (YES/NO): NO